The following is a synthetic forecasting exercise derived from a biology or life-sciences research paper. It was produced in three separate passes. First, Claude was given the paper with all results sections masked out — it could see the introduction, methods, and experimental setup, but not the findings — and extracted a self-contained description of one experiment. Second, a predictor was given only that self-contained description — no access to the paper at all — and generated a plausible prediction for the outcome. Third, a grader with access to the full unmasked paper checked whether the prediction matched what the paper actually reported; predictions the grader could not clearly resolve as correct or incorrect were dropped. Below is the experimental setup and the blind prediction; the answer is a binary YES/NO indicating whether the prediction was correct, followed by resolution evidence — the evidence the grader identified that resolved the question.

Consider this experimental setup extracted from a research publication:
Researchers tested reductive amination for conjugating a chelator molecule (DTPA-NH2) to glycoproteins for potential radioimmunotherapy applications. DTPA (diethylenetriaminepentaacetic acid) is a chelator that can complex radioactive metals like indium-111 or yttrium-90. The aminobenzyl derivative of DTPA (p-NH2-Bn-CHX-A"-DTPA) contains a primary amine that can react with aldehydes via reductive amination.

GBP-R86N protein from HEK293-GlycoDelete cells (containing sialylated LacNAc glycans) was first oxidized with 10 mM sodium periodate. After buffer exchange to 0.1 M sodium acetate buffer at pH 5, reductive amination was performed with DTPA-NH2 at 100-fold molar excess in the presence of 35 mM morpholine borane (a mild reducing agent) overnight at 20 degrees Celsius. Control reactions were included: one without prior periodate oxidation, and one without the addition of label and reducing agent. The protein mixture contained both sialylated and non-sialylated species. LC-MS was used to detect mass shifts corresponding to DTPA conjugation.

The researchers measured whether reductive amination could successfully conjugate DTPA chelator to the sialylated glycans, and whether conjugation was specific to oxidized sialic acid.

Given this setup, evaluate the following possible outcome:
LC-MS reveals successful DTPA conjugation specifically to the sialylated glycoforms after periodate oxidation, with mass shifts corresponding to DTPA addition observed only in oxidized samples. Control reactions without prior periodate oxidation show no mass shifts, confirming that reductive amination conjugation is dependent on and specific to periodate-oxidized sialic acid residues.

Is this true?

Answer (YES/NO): YES